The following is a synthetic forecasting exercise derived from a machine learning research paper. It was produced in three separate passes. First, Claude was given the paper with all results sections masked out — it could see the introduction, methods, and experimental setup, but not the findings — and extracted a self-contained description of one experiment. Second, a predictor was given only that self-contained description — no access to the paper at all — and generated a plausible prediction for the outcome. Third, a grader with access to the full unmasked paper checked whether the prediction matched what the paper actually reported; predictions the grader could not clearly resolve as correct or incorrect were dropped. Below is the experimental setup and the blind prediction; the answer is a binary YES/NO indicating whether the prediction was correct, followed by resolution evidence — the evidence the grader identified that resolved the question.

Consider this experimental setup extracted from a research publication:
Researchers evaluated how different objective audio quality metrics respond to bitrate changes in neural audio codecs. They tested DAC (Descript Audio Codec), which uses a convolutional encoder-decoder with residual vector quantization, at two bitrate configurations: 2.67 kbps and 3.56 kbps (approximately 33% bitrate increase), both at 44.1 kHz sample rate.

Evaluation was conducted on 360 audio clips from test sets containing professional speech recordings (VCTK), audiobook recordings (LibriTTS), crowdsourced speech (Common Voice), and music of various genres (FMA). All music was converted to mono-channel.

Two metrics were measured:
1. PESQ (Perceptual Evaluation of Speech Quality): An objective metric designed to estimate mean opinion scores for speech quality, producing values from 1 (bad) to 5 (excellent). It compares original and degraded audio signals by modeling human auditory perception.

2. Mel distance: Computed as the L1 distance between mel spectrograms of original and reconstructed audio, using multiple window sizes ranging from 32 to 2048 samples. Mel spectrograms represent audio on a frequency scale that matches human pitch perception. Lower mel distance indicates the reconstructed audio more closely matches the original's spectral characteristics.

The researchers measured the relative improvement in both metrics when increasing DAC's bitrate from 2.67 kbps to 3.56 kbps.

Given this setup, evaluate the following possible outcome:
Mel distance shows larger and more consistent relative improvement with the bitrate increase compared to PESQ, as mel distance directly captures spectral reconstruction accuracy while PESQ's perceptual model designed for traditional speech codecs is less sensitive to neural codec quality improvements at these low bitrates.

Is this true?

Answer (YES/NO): NO